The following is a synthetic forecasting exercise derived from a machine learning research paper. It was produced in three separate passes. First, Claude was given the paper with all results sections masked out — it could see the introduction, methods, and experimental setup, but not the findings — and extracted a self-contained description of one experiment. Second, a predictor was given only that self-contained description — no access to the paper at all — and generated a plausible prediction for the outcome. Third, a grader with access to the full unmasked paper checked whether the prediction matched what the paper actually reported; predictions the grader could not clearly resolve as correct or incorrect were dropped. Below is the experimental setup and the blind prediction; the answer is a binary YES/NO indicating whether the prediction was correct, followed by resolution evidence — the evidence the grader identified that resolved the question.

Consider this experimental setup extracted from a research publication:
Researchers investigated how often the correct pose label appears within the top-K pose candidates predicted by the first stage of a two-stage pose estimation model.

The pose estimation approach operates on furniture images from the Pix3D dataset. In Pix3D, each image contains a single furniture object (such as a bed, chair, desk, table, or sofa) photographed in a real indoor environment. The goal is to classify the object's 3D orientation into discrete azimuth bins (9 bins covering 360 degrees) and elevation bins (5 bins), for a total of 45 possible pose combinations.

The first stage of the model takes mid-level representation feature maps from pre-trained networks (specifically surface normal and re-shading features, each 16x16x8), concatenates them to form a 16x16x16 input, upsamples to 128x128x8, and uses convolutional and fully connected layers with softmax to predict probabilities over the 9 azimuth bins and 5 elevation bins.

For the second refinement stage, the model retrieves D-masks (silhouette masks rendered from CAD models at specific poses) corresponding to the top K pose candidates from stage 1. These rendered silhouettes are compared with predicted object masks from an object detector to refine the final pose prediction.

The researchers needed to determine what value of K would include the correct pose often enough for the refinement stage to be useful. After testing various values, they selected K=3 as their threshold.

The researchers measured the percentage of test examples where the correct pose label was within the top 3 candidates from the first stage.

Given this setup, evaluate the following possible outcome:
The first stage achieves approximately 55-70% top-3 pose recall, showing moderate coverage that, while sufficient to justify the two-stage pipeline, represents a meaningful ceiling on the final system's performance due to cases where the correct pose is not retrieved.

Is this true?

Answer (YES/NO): NO